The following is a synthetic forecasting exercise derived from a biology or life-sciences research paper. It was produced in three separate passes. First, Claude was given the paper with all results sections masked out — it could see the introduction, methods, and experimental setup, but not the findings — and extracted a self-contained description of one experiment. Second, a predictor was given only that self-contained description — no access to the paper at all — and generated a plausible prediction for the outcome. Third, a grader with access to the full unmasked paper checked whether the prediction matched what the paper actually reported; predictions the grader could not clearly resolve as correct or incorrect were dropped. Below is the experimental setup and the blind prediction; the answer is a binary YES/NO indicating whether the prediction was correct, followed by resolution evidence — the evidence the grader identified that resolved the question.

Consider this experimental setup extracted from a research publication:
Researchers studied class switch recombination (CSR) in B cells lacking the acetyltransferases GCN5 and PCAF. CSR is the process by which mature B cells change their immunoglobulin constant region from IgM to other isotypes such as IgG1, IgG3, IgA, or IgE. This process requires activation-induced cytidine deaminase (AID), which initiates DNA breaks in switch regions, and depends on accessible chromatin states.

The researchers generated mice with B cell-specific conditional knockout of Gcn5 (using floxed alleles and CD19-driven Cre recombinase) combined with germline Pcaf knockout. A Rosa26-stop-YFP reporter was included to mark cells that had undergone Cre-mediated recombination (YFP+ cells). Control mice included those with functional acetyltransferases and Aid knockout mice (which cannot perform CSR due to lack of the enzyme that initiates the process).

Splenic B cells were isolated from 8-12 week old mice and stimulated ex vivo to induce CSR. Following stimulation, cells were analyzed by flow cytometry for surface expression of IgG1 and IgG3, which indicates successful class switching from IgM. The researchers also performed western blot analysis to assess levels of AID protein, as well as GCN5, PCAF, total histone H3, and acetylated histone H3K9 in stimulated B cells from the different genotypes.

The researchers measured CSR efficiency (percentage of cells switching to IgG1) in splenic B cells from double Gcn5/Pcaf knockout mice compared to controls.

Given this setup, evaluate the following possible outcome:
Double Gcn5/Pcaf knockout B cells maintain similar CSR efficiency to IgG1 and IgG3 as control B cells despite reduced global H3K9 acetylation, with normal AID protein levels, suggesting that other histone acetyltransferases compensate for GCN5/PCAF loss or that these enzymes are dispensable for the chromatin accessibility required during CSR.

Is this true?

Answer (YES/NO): NO